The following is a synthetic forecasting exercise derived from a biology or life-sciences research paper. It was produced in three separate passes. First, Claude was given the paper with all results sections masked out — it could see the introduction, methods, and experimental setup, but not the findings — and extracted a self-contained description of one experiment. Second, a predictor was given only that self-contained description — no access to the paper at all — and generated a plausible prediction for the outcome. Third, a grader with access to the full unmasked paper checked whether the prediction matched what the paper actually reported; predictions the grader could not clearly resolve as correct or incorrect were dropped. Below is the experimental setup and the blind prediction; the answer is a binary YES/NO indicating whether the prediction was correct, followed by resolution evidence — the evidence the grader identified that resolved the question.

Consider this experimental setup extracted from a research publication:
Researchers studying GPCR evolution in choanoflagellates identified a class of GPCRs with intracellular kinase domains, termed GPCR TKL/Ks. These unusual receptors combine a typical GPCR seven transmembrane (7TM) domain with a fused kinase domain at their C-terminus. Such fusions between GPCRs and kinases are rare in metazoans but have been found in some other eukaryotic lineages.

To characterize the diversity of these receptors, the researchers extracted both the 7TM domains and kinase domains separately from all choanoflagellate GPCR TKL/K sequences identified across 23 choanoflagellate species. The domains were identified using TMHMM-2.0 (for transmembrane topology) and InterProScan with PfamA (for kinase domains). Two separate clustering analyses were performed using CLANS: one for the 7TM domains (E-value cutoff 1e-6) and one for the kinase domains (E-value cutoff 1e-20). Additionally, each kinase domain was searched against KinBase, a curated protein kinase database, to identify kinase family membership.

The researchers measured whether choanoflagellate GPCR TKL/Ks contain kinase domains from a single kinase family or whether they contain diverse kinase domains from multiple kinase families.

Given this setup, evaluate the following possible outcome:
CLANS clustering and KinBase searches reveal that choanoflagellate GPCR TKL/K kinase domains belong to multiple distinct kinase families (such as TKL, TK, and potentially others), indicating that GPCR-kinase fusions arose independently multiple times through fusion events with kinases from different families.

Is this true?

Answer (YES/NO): YES